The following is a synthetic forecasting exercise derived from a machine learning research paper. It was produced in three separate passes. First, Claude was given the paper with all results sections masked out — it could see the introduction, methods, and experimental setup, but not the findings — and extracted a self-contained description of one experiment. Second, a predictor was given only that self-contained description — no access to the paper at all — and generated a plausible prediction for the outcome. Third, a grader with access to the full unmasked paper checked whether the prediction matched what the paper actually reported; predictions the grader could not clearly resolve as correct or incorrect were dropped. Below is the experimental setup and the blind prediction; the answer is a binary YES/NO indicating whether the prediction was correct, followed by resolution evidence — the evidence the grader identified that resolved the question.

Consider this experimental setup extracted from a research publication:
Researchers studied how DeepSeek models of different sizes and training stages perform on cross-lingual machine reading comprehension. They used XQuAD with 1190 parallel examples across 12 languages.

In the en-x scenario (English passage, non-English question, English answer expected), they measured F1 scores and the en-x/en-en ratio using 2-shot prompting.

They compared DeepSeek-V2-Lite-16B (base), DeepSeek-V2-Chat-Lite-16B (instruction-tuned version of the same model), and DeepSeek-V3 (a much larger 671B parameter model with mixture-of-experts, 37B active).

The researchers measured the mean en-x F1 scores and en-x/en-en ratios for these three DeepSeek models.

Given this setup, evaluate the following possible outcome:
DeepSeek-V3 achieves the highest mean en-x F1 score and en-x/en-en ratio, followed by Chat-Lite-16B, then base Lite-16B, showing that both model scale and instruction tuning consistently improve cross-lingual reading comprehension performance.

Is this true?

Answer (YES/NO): YES